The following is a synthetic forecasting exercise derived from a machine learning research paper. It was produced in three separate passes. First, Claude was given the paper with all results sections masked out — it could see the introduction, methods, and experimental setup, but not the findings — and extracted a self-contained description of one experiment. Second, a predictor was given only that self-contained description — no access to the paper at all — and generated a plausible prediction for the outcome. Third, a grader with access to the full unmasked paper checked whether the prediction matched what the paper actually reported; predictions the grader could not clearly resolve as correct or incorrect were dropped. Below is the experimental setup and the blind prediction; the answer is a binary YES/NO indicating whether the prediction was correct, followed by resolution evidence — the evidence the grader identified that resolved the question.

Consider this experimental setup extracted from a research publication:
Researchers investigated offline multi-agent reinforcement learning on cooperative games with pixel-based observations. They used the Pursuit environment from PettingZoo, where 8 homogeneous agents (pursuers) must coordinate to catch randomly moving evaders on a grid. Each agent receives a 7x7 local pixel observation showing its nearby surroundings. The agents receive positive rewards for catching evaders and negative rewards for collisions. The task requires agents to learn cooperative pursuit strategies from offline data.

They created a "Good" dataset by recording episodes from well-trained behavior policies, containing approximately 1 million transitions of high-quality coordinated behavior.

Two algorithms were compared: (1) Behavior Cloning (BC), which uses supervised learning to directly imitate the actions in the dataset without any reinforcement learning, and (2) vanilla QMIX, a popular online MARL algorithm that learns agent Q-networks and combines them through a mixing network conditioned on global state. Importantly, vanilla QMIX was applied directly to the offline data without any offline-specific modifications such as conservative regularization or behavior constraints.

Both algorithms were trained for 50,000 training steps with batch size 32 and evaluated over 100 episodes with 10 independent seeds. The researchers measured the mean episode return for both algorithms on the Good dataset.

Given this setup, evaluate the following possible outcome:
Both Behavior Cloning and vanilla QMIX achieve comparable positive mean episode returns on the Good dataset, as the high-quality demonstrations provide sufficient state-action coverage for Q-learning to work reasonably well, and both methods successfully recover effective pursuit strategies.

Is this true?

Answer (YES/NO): NO